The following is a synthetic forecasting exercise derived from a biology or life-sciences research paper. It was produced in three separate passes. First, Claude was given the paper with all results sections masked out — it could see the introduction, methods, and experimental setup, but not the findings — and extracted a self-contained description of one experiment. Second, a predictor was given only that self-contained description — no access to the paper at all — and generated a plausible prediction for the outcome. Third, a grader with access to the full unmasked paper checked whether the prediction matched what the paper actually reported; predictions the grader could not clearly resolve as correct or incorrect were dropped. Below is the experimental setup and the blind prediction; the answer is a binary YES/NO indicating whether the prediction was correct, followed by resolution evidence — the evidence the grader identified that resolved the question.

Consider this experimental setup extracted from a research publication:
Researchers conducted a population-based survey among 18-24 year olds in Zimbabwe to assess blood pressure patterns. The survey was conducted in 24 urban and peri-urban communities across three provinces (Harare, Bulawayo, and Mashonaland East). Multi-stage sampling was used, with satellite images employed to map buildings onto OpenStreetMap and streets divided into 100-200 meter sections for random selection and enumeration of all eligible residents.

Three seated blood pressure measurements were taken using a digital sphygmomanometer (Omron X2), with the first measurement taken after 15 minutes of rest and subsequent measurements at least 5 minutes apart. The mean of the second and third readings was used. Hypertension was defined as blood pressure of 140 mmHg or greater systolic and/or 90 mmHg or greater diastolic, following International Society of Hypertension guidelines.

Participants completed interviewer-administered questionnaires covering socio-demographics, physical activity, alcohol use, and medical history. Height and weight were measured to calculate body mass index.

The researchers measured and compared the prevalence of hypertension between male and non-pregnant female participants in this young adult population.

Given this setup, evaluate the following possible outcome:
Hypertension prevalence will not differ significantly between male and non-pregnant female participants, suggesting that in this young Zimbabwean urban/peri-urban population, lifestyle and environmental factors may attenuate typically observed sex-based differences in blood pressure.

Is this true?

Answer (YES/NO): NO